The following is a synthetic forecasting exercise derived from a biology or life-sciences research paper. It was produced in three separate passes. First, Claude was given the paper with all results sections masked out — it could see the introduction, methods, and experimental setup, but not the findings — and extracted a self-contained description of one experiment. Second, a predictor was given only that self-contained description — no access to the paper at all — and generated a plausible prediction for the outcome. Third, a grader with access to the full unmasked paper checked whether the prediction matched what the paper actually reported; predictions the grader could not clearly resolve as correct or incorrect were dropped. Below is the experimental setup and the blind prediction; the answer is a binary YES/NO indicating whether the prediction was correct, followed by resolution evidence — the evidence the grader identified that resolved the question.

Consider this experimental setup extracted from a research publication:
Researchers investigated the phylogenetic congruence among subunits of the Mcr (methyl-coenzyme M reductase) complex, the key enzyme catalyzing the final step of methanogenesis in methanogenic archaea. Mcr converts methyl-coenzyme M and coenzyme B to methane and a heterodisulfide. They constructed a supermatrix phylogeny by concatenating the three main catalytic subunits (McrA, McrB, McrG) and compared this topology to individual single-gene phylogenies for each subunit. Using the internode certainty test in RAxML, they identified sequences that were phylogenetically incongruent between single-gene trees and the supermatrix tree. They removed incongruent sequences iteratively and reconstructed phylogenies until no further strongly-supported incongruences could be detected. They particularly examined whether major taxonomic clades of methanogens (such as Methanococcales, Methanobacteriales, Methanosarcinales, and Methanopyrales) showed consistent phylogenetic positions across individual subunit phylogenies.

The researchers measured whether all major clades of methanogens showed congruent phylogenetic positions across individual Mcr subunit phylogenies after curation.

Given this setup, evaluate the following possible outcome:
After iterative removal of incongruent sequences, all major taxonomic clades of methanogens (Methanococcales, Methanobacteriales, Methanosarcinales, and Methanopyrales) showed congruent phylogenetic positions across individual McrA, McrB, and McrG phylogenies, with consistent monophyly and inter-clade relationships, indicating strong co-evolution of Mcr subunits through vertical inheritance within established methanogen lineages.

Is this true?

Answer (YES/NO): NO